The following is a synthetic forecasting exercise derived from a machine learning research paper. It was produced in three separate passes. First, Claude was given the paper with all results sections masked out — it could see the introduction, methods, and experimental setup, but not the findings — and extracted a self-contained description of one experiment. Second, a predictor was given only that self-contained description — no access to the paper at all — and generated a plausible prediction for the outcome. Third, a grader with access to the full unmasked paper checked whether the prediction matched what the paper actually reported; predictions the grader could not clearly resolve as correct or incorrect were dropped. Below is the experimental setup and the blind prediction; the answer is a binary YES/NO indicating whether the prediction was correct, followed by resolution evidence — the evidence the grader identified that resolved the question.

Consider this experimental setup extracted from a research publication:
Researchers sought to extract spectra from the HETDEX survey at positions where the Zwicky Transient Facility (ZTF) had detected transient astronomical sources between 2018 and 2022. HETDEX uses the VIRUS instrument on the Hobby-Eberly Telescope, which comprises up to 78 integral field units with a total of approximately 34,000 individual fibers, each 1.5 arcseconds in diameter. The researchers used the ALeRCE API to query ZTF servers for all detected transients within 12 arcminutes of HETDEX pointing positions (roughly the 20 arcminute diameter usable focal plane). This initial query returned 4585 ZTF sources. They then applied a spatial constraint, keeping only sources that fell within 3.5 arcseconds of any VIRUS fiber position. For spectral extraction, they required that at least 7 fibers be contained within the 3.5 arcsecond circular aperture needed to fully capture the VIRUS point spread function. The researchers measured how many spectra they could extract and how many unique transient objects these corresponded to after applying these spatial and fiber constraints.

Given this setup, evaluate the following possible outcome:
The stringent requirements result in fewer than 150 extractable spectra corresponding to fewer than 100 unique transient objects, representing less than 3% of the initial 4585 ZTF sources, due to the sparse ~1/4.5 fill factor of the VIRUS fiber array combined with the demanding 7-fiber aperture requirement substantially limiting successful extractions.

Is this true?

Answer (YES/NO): NO